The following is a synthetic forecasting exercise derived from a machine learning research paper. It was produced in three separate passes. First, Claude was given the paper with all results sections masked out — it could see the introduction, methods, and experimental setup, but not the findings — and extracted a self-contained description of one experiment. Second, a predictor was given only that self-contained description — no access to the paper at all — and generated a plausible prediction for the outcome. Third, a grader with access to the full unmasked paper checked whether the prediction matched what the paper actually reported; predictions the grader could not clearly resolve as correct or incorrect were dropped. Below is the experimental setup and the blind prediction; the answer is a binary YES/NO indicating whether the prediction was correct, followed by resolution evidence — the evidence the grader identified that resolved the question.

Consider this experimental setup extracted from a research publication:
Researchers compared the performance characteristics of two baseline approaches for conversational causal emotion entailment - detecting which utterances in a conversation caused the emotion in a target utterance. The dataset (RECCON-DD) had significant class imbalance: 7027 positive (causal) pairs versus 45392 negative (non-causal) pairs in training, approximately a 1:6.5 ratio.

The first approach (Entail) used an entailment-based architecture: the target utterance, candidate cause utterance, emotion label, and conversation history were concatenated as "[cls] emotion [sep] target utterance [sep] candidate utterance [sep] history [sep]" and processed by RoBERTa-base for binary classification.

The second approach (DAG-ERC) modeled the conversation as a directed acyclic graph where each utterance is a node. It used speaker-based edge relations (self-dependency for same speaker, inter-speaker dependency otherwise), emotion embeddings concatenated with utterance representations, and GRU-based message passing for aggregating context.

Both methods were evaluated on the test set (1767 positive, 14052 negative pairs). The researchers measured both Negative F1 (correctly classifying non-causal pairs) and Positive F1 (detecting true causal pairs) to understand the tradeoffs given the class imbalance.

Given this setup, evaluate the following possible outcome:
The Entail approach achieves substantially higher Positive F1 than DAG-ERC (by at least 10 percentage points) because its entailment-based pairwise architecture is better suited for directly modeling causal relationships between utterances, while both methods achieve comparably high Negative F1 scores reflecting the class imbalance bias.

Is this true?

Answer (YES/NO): NO